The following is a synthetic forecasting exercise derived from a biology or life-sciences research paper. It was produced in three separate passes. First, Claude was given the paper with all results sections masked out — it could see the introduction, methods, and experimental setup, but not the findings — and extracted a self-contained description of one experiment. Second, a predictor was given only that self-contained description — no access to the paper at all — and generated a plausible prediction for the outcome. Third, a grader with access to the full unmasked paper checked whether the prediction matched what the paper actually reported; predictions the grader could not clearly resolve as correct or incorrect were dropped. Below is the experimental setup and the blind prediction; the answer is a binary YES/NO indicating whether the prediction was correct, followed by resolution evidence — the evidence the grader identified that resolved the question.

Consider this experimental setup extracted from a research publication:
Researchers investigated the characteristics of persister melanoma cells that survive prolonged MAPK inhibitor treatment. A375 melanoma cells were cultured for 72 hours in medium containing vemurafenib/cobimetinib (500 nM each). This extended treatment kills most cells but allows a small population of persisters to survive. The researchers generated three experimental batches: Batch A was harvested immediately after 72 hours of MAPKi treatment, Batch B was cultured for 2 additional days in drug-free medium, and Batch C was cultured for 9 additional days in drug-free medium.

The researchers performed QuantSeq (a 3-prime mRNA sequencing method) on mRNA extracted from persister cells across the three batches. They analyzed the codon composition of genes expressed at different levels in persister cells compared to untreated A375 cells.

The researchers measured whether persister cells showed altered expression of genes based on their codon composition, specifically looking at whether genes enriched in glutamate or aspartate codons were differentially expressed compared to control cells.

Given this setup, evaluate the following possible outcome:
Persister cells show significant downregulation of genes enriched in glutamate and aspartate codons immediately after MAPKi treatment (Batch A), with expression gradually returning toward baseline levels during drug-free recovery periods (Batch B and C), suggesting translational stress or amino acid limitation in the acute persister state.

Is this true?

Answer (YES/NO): NO